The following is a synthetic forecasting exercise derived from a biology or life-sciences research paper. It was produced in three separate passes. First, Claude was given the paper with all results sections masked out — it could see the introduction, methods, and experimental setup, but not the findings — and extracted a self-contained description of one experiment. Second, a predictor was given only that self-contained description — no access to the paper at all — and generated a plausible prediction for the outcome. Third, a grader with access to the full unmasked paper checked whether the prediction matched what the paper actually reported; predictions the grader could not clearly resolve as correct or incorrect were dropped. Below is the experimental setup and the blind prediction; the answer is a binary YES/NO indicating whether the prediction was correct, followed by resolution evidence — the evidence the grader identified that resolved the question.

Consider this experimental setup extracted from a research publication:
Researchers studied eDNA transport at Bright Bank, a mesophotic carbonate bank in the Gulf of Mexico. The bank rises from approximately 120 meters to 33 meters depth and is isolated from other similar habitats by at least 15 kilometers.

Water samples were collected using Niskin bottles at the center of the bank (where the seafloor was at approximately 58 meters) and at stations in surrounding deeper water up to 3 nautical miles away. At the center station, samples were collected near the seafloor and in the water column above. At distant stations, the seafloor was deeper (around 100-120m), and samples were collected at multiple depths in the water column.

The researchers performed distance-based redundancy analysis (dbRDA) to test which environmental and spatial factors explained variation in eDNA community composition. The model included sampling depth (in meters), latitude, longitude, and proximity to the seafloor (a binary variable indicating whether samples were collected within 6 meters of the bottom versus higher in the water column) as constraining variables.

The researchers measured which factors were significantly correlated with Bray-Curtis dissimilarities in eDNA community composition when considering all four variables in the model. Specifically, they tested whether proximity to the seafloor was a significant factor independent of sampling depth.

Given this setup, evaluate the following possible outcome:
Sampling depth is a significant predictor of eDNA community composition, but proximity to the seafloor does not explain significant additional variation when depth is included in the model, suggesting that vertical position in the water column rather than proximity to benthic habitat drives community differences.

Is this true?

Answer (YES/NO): NO